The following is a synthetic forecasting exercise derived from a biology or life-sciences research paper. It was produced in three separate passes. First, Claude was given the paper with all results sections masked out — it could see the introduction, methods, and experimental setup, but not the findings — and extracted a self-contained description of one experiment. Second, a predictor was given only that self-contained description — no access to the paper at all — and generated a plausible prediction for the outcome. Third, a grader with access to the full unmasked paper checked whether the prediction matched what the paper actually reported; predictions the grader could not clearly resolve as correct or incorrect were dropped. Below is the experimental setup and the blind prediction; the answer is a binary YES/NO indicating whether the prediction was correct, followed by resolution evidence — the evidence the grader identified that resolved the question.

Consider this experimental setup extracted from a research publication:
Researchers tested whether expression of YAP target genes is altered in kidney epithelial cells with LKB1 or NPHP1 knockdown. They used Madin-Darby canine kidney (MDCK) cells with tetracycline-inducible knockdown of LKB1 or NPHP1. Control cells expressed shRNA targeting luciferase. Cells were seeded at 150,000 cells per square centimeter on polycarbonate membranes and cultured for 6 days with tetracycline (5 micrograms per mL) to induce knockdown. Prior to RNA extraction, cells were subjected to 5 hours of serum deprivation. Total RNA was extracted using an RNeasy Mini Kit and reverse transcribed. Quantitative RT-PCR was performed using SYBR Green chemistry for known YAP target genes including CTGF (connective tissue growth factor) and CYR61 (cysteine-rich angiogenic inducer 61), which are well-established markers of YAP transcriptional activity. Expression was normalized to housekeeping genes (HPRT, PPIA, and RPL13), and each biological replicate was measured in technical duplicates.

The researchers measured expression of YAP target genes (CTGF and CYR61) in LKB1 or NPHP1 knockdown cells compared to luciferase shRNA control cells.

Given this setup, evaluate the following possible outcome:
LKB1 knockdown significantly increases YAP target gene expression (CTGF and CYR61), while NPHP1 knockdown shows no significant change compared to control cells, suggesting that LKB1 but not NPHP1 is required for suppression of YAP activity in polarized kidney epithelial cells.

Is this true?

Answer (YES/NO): NO